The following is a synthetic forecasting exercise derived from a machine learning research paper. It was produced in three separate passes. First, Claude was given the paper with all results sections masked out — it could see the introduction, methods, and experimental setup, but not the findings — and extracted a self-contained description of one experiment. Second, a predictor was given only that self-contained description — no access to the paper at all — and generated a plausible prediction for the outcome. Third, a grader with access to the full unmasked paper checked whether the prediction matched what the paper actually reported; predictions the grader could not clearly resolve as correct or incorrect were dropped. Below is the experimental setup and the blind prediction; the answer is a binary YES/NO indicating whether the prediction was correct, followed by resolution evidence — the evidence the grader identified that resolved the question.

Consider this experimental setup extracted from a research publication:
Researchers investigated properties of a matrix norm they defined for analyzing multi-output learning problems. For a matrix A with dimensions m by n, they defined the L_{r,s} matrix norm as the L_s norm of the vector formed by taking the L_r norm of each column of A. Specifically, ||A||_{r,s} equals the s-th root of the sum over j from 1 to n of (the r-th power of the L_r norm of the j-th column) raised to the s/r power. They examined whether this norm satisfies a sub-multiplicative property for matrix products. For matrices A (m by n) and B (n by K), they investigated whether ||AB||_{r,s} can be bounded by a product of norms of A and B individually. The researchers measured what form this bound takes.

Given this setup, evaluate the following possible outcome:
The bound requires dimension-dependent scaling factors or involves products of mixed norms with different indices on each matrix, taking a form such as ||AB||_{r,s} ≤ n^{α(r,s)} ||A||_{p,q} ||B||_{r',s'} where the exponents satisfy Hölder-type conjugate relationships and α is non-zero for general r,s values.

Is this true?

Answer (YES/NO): NO